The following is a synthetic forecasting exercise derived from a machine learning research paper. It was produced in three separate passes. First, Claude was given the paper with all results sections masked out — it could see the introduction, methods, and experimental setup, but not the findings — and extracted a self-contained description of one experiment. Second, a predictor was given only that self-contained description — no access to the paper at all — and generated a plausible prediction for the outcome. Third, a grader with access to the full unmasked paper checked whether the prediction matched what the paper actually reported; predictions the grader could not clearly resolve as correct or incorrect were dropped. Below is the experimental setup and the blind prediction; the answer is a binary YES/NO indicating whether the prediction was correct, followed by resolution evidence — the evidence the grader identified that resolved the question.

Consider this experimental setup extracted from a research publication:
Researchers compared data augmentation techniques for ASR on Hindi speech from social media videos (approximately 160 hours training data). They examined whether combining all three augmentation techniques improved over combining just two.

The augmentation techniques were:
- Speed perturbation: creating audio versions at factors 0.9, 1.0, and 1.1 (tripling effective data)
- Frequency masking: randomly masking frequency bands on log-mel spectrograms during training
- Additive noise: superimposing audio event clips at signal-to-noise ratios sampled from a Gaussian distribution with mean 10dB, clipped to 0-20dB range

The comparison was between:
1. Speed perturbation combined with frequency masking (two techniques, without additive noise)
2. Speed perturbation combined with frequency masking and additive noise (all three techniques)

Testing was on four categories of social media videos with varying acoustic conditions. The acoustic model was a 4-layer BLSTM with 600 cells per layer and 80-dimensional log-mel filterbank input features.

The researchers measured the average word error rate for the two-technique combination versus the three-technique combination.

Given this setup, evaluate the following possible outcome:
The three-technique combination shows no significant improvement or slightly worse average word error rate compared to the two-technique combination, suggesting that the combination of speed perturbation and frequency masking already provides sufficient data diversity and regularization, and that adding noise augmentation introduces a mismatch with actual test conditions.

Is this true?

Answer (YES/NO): NO